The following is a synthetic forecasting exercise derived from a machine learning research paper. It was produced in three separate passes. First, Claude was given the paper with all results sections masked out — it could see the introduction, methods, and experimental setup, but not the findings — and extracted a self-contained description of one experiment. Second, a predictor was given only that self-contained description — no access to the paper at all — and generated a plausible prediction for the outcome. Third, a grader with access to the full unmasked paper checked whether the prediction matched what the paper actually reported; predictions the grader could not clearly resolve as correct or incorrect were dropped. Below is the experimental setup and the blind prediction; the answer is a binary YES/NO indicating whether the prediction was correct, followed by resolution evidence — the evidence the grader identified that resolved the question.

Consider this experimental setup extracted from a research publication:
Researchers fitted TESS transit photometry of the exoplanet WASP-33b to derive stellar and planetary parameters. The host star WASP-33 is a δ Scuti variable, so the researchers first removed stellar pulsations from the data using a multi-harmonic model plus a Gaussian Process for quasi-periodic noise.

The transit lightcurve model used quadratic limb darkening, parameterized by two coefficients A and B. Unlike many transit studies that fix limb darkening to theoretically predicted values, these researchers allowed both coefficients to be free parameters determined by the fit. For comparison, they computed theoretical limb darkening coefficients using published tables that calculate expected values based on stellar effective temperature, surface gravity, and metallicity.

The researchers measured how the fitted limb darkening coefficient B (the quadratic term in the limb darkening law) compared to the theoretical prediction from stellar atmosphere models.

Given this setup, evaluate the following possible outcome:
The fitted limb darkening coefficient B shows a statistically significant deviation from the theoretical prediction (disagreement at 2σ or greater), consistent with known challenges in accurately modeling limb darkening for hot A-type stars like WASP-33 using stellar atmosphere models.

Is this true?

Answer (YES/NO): NO